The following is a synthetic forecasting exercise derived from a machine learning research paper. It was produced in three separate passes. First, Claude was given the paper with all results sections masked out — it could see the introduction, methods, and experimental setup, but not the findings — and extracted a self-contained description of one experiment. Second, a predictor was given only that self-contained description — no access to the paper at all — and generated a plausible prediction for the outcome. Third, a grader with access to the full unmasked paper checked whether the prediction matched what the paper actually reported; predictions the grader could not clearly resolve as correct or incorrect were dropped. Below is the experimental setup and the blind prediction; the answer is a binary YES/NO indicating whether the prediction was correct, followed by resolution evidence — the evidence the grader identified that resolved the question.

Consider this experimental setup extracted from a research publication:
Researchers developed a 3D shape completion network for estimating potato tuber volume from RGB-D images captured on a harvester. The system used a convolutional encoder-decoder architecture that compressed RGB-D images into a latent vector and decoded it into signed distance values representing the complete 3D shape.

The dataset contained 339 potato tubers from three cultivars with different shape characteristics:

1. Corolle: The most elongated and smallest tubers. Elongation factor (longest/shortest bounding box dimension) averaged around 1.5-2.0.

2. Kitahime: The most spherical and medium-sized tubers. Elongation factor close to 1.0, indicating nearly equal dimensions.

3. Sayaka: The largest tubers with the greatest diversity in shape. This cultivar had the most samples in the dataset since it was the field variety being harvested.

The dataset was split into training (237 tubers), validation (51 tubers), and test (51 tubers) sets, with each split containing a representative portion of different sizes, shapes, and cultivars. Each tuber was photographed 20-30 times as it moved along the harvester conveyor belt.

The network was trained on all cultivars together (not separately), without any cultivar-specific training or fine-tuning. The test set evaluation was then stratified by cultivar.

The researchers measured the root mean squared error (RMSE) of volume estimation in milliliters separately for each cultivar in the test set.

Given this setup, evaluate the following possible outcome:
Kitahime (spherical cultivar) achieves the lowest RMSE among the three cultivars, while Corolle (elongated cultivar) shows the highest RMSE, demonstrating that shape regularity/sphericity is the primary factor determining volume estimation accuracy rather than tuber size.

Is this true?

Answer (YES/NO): NO